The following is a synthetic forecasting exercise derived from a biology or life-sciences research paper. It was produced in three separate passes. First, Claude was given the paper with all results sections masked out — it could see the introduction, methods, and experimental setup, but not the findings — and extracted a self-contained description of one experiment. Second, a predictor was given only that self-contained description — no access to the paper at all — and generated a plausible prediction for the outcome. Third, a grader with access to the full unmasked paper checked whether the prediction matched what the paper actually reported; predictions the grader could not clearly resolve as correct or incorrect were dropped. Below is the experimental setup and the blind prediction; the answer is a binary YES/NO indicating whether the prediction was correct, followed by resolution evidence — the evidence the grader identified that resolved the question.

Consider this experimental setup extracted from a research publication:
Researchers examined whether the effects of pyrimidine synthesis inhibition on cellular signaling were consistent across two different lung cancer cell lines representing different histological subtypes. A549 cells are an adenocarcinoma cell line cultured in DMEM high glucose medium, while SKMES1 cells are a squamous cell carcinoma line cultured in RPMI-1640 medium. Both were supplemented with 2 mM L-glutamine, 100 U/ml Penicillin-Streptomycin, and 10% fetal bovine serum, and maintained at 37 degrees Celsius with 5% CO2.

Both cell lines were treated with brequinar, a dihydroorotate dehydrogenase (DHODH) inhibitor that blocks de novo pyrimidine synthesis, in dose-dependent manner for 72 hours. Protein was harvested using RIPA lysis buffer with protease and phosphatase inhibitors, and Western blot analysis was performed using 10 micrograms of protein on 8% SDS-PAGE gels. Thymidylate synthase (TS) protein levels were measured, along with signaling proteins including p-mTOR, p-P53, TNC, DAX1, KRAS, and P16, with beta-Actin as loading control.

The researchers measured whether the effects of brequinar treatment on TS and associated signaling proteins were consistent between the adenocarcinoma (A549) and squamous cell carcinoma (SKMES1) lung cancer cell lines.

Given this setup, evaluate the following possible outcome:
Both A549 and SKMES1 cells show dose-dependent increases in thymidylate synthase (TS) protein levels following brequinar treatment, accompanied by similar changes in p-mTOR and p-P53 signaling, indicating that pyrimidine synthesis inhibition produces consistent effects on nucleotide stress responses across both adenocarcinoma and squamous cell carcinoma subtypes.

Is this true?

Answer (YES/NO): NO